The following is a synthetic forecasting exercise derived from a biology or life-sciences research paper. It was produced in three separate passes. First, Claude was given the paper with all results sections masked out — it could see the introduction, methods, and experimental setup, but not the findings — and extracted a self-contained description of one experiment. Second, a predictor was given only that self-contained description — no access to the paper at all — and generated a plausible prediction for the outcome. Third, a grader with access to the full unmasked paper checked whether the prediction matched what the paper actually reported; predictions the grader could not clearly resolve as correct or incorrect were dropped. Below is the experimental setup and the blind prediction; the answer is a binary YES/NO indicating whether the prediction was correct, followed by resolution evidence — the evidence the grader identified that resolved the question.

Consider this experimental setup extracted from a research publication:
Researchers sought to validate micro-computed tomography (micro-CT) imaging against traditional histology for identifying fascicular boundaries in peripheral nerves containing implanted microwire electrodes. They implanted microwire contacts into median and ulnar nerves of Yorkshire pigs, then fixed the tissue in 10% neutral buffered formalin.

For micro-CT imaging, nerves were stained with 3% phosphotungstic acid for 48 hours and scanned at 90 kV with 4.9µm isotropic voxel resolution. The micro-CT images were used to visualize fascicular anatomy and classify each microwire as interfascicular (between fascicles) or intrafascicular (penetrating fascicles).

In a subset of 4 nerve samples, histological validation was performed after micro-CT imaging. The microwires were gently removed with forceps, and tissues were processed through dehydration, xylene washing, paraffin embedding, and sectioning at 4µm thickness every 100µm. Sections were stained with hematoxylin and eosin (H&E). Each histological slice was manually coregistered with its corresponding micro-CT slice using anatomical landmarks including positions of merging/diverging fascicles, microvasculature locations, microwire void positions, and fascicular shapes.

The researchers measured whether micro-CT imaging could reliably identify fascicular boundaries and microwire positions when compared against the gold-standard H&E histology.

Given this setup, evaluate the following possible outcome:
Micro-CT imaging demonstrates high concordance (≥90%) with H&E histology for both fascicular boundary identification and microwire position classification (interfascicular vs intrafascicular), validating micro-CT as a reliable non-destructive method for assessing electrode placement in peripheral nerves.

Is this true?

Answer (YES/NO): NO